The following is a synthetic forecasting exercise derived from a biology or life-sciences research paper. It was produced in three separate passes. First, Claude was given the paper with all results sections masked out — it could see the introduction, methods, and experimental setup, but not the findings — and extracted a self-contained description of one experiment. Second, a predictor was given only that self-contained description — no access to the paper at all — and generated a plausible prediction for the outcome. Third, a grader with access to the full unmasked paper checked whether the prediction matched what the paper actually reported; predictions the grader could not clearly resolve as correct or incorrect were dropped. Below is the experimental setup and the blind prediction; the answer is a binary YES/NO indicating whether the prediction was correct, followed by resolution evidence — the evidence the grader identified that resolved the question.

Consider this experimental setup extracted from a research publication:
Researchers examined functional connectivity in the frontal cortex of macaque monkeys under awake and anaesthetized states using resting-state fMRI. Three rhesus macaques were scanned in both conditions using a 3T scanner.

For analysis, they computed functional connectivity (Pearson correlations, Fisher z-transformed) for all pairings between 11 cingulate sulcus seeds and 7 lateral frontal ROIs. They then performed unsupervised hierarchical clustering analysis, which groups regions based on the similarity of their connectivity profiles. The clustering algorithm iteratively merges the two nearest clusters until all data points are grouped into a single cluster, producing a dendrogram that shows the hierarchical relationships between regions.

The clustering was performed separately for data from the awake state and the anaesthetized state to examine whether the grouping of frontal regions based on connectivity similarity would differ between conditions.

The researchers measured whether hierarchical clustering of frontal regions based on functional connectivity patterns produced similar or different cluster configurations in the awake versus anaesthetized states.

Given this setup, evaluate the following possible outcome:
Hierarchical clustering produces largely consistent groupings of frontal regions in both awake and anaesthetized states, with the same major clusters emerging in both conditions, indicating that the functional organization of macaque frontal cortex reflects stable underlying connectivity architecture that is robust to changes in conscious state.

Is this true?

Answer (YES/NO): NO